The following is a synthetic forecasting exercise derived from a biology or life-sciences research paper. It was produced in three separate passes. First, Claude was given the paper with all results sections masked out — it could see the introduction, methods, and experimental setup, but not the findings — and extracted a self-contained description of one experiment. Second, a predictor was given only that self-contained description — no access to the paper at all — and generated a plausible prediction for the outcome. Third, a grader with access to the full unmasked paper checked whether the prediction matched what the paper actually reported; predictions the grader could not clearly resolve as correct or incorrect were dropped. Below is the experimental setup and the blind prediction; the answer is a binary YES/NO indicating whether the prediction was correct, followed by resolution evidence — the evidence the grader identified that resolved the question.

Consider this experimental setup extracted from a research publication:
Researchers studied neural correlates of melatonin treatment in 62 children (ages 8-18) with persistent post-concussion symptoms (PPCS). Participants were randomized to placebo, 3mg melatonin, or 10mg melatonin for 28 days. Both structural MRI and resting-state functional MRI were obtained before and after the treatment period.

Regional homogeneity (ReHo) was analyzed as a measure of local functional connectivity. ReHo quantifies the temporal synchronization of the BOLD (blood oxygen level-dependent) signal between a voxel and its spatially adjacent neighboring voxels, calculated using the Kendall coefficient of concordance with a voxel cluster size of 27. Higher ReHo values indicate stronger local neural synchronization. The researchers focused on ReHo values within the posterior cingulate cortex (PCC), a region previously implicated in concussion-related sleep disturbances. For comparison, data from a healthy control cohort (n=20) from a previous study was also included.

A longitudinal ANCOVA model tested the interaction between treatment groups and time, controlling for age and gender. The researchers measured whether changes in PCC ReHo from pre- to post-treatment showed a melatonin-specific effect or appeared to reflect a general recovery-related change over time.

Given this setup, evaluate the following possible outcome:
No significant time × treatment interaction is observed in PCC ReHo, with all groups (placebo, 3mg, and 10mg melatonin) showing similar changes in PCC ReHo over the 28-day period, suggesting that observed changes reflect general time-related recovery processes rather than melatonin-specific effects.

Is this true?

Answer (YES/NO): YES